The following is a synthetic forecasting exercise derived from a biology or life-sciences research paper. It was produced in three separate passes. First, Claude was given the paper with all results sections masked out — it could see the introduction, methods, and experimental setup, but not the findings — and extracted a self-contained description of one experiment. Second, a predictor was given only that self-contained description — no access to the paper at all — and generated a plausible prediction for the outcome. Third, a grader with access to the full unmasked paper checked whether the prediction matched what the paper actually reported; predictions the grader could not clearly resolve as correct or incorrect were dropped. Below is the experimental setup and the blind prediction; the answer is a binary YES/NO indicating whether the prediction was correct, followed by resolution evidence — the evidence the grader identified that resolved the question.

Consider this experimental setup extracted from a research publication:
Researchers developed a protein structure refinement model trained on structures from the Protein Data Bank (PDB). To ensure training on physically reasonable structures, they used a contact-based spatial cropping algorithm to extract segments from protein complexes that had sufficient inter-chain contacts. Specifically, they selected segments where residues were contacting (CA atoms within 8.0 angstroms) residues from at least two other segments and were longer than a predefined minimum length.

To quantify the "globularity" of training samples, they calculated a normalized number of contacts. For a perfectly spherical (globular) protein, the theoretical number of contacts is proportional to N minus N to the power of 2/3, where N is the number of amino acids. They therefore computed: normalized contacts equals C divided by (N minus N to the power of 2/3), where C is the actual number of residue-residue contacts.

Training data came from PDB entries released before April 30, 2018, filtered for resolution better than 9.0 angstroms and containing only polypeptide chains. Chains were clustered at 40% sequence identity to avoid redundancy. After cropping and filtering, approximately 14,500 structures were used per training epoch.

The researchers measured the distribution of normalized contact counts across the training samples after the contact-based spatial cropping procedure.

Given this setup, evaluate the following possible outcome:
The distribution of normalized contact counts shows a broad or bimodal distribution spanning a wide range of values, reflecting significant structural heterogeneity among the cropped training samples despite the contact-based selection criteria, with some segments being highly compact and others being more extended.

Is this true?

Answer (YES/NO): NO